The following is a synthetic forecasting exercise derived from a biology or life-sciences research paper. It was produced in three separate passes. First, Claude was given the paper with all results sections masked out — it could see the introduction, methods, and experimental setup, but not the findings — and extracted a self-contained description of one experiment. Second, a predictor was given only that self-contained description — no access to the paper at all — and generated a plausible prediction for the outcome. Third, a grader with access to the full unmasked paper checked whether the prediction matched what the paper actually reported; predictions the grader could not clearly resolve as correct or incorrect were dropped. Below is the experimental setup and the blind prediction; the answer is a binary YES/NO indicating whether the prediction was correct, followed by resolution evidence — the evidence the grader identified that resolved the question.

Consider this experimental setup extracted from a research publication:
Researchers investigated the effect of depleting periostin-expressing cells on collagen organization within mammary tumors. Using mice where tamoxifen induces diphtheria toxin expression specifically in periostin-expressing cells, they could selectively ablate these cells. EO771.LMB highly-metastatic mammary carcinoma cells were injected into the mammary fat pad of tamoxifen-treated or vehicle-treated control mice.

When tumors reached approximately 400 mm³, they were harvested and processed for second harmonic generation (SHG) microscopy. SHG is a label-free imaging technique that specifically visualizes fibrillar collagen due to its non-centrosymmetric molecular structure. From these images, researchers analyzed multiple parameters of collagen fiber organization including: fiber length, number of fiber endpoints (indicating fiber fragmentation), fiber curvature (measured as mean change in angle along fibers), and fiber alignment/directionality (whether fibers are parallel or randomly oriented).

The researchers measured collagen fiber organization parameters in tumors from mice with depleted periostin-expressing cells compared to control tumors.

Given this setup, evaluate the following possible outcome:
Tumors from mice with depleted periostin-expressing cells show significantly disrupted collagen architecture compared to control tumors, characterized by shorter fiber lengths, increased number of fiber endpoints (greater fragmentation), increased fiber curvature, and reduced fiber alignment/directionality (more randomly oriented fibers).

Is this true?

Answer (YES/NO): NO